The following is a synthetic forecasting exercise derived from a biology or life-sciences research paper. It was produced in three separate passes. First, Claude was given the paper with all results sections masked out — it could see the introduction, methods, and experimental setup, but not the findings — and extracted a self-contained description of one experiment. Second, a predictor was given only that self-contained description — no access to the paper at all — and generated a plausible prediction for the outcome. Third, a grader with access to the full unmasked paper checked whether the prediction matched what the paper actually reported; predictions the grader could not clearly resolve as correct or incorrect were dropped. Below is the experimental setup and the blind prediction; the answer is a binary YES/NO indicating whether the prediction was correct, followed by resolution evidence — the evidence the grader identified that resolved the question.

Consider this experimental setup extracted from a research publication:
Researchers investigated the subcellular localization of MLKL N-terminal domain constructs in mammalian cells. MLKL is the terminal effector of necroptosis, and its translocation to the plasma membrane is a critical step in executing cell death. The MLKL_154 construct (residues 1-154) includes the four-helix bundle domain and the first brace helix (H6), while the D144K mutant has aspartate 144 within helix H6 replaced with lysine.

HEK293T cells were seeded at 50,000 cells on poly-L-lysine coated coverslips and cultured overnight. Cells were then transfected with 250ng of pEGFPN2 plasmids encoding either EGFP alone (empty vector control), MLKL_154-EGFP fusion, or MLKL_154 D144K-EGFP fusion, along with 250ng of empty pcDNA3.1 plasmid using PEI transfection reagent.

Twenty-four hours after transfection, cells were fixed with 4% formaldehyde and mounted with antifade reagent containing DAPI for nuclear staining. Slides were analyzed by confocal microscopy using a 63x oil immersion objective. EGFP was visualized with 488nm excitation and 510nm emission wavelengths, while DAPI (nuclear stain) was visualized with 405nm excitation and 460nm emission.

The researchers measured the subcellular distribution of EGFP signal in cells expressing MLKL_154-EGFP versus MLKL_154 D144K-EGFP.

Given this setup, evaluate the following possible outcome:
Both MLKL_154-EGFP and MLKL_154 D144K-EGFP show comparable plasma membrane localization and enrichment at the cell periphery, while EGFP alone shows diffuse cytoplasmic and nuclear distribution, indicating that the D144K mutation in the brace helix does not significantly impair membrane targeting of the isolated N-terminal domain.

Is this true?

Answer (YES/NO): NO